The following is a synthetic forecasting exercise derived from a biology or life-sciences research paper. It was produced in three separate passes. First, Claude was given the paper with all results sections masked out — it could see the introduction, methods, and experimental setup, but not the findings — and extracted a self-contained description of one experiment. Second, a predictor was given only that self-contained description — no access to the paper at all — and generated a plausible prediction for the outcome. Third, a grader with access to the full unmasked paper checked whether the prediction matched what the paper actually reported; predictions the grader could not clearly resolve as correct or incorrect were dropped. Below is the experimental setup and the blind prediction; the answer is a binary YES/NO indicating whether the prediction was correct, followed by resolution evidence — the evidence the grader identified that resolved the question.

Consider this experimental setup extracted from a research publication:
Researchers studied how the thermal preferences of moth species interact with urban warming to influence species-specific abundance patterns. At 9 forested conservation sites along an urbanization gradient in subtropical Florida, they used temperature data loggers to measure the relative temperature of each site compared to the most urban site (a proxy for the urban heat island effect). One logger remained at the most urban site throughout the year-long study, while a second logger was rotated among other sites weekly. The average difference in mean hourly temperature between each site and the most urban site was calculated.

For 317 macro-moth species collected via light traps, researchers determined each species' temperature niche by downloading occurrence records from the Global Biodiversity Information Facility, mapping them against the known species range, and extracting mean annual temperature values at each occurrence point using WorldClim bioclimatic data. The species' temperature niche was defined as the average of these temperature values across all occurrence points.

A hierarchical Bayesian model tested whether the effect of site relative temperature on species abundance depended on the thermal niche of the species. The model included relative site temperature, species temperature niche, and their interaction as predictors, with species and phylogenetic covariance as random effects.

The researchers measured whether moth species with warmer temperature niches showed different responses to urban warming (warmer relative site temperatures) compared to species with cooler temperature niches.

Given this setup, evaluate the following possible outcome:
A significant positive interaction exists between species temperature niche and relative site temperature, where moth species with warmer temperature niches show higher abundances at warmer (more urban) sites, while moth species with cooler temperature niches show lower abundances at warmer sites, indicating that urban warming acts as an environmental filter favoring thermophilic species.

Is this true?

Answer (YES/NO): NO